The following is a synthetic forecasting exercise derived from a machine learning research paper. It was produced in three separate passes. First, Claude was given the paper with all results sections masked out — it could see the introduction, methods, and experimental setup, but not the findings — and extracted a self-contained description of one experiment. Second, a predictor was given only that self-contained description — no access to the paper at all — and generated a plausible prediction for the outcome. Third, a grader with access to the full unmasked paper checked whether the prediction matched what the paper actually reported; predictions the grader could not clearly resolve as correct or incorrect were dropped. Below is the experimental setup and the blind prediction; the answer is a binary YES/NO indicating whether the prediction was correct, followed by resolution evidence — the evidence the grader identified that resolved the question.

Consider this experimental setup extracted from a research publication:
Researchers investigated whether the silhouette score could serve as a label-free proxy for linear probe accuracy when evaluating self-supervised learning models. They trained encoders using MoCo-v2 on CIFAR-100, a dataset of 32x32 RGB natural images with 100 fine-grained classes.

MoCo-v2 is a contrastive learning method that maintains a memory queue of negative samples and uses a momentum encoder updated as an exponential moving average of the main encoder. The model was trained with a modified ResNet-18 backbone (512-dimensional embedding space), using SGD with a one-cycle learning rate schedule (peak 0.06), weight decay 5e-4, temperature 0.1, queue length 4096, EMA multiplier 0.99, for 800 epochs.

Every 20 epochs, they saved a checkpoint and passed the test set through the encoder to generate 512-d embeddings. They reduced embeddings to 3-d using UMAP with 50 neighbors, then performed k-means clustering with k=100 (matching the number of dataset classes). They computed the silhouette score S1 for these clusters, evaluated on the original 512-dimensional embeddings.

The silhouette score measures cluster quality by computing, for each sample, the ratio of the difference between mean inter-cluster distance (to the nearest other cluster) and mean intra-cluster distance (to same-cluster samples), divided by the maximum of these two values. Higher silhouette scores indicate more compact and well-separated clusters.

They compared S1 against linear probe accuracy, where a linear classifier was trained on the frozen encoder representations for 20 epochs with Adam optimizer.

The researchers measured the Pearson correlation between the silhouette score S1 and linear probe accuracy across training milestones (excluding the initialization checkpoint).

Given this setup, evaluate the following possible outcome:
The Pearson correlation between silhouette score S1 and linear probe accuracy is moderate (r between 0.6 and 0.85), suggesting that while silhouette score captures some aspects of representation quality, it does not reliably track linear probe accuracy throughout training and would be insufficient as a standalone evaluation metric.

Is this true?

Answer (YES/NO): NO